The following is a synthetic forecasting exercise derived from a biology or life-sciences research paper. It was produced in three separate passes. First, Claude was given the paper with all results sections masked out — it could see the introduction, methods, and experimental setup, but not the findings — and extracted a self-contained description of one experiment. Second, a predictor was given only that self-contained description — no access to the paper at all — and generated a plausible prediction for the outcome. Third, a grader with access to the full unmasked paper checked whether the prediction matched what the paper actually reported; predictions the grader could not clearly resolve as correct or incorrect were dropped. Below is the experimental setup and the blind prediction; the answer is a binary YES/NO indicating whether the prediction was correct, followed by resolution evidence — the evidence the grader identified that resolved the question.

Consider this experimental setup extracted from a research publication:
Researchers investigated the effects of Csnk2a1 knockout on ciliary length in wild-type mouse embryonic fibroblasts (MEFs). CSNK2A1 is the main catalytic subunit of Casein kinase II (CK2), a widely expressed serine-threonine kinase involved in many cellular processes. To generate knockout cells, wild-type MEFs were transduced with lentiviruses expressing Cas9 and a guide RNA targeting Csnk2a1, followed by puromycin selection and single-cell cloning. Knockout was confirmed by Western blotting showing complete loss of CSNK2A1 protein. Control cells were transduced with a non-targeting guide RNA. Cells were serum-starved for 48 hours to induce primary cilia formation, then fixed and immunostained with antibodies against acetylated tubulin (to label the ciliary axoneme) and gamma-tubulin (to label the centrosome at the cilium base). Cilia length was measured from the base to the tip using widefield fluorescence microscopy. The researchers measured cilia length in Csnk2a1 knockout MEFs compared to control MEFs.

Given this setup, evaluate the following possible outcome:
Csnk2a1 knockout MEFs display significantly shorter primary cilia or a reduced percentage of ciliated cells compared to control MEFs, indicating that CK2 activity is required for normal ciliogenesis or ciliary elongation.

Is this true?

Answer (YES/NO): NO